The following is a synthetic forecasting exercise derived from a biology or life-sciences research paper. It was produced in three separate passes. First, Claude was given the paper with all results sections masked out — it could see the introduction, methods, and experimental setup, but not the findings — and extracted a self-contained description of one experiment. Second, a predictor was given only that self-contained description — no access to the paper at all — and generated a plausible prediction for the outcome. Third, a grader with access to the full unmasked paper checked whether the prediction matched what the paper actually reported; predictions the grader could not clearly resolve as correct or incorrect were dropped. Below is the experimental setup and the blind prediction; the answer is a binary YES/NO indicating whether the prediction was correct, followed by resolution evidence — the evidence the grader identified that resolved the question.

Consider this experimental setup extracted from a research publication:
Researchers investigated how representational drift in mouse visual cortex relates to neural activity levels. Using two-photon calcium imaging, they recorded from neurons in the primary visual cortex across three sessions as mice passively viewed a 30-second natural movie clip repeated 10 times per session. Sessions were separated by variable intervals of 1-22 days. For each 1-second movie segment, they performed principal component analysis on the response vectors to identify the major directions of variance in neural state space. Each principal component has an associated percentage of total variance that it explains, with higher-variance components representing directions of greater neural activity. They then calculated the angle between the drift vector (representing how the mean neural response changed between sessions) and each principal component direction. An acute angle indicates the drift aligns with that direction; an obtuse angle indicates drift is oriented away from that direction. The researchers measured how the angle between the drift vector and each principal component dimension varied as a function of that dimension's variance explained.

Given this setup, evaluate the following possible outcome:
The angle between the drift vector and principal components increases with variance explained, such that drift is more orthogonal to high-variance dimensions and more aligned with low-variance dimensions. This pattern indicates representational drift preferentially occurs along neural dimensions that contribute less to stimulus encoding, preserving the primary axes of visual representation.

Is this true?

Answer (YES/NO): NO